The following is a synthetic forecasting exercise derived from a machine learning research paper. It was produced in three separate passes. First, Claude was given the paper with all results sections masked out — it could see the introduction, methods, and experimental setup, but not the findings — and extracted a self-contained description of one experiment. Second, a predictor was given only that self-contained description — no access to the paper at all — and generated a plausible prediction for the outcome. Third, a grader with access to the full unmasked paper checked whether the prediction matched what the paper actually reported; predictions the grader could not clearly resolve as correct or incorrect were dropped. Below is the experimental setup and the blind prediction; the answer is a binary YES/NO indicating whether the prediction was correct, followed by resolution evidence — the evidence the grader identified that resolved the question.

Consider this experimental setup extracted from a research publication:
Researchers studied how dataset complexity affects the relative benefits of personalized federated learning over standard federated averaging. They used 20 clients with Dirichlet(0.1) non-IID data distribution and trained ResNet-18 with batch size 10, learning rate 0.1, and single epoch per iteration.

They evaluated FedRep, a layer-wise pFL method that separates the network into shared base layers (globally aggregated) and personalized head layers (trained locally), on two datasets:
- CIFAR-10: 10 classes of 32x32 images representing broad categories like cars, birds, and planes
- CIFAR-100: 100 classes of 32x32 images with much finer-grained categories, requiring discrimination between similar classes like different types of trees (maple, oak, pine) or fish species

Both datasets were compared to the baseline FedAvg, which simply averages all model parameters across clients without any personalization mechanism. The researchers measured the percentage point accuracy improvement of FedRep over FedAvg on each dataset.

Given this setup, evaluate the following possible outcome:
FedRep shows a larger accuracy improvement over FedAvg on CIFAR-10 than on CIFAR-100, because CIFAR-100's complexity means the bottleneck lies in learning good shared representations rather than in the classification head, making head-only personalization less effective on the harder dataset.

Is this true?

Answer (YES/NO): NO